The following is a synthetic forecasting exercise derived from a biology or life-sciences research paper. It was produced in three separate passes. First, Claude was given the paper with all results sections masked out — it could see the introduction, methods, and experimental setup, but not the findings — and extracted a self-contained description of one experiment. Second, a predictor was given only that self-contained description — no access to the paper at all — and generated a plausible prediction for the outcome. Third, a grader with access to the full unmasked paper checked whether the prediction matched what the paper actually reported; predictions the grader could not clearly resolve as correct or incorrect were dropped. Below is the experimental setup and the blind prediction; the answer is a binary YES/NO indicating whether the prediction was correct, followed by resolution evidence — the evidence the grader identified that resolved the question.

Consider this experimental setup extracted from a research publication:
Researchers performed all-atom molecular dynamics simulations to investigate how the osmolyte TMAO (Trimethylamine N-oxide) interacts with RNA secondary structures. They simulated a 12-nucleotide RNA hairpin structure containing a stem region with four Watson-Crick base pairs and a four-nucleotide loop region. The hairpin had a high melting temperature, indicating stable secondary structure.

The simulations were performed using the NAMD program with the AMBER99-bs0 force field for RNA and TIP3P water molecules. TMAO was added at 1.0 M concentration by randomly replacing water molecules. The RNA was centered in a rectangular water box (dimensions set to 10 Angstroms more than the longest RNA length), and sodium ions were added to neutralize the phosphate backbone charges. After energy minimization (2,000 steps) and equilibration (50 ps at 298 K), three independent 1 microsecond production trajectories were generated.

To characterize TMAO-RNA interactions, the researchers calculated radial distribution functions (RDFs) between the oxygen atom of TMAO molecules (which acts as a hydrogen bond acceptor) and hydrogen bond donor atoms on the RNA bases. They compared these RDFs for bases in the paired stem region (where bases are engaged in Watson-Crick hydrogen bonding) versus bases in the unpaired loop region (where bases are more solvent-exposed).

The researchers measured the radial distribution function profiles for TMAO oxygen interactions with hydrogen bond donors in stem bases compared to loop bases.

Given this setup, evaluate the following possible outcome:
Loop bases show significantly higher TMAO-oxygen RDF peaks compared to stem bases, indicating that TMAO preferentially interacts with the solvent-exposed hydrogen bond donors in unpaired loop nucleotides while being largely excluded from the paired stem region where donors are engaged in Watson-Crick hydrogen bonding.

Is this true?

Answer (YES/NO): NO